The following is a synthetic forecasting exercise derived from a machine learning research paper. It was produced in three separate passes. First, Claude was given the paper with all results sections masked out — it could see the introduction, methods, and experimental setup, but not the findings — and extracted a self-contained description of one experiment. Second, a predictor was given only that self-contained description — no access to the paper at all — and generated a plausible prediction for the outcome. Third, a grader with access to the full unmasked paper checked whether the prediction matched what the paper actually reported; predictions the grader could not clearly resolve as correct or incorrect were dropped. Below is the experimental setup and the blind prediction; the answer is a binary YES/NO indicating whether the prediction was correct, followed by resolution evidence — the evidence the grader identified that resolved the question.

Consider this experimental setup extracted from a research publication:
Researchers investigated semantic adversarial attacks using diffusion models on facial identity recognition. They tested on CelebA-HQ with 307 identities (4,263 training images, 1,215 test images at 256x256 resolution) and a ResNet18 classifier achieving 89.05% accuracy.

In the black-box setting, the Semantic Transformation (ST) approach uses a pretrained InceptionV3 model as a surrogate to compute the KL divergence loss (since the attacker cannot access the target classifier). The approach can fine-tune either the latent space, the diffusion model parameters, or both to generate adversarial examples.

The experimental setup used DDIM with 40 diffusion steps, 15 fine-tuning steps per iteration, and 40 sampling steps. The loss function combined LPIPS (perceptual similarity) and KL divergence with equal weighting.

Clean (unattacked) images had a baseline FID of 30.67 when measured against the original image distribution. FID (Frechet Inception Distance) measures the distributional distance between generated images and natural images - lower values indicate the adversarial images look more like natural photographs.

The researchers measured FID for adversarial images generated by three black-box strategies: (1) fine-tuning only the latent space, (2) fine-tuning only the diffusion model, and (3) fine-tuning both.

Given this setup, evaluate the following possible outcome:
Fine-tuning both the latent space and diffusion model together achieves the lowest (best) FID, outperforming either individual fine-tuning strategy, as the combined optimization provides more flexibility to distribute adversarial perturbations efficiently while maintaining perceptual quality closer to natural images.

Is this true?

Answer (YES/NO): YES